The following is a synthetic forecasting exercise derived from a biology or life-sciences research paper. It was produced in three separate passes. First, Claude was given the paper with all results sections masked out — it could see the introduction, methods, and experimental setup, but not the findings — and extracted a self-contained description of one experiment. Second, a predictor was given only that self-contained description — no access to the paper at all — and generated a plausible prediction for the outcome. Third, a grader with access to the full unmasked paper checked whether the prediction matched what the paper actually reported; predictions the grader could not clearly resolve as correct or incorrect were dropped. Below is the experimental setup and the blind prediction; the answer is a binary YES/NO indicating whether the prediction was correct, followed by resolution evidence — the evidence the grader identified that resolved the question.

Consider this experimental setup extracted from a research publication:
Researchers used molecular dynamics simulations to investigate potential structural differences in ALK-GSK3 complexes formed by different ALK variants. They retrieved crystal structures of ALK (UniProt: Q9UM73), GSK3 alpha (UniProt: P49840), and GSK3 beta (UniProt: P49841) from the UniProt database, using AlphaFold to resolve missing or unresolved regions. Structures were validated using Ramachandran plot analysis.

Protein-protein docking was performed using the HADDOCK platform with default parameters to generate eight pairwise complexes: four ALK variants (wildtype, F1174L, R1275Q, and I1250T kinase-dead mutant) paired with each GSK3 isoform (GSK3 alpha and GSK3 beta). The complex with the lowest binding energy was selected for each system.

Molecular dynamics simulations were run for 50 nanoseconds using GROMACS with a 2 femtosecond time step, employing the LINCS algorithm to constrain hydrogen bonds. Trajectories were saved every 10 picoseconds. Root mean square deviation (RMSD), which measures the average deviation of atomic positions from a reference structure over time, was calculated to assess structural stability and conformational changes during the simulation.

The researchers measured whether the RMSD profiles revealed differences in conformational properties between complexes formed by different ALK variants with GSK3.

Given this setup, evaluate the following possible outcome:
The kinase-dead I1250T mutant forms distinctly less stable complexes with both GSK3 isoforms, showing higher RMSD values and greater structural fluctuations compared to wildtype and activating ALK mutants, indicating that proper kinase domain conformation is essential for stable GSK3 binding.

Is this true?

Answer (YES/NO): NO